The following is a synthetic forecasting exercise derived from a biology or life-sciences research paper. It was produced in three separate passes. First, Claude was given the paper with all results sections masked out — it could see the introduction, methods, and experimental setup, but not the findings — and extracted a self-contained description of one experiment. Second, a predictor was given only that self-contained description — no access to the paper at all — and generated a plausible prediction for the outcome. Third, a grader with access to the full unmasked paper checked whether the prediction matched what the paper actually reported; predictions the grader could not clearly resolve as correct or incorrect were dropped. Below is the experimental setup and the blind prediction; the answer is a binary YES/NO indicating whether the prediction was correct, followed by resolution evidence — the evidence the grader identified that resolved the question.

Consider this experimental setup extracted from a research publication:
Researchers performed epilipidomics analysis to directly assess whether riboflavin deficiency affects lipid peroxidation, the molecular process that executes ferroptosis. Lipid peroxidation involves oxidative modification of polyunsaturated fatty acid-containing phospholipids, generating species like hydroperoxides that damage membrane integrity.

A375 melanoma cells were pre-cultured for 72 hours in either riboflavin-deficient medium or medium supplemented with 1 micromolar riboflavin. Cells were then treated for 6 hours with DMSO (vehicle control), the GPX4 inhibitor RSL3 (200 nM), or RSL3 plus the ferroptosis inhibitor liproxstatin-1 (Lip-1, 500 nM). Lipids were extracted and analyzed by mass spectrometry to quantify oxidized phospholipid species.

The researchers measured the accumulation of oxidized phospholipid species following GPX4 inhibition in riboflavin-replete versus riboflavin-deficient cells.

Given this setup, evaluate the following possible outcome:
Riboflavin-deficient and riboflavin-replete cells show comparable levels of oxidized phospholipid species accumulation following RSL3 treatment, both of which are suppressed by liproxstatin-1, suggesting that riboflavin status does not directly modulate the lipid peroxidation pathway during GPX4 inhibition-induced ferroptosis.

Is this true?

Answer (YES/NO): NO